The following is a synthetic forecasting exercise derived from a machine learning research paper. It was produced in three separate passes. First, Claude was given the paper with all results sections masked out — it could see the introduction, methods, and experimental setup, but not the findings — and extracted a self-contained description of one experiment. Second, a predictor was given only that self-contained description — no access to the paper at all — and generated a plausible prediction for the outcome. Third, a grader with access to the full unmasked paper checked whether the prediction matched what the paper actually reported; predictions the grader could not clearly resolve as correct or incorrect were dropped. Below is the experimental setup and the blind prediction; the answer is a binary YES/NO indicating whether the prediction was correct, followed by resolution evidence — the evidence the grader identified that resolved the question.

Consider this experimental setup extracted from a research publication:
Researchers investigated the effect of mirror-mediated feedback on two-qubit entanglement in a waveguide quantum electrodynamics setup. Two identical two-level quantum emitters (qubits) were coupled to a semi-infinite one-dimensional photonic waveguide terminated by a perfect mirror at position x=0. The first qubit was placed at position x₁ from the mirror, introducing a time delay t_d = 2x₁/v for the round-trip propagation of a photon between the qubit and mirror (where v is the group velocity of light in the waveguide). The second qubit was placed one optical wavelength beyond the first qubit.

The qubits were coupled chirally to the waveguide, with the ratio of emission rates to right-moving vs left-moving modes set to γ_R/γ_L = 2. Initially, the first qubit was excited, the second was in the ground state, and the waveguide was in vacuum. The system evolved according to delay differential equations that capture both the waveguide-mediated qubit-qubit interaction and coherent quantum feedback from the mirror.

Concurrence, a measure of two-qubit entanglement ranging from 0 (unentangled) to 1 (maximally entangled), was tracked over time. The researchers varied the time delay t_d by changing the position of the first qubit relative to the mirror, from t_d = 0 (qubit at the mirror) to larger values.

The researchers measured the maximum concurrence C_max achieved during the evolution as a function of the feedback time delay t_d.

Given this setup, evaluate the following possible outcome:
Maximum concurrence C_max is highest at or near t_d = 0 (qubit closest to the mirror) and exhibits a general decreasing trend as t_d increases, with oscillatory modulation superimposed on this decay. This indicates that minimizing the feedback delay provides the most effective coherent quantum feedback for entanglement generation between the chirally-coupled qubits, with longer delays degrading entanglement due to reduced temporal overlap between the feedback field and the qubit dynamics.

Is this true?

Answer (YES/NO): NO